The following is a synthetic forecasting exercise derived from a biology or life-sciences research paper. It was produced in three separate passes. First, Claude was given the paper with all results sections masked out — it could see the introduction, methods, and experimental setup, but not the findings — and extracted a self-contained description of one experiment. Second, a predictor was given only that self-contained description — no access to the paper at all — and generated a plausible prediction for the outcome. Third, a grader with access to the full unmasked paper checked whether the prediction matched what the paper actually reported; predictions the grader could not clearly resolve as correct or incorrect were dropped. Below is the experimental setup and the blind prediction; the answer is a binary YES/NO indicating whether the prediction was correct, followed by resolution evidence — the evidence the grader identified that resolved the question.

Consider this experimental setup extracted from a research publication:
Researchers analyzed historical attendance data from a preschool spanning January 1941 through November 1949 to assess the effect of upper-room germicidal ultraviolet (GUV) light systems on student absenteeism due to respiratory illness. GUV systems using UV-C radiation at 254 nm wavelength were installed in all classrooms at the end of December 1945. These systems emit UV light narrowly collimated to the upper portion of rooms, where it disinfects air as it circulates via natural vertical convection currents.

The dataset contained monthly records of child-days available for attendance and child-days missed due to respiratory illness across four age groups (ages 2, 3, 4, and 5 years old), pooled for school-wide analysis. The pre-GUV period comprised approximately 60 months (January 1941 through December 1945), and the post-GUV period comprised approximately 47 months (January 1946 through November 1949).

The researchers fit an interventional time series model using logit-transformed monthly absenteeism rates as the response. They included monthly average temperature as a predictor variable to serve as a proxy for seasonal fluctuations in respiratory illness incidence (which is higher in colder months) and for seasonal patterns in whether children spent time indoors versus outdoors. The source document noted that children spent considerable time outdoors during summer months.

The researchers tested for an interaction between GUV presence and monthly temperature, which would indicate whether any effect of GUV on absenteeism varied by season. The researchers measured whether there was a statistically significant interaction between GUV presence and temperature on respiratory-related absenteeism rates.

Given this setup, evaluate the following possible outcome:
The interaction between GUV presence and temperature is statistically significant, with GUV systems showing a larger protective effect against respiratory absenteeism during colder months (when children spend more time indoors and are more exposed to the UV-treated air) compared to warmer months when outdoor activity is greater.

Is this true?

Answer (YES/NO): YES